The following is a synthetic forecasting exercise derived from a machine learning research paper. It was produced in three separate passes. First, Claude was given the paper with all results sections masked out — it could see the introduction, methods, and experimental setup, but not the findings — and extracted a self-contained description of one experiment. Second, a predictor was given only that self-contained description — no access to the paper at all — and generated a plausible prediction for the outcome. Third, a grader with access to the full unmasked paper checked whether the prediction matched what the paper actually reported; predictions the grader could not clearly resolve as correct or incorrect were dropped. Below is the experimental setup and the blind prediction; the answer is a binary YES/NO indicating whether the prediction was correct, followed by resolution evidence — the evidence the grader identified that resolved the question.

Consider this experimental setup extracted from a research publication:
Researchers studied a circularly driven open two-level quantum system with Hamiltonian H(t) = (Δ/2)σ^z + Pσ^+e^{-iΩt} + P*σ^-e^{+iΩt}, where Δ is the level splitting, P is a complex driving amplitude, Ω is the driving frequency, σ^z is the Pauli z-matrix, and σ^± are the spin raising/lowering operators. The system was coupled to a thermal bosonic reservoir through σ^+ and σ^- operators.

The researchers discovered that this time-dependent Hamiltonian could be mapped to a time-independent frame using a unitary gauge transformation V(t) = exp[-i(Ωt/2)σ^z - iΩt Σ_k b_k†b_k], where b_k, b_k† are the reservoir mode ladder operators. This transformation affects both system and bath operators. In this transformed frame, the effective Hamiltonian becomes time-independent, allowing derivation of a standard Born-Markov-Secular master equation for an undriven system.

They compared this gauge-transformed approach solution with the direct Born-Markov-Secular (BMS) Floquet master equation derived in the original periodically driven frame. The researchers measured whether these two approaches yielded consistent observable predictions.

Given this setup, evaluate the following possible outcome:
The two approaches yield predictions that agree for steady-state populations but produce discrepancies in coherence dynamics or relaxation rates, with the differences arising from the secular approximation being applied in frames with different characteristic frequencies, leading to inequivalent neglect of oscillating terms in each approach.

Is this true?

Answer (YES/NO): NO